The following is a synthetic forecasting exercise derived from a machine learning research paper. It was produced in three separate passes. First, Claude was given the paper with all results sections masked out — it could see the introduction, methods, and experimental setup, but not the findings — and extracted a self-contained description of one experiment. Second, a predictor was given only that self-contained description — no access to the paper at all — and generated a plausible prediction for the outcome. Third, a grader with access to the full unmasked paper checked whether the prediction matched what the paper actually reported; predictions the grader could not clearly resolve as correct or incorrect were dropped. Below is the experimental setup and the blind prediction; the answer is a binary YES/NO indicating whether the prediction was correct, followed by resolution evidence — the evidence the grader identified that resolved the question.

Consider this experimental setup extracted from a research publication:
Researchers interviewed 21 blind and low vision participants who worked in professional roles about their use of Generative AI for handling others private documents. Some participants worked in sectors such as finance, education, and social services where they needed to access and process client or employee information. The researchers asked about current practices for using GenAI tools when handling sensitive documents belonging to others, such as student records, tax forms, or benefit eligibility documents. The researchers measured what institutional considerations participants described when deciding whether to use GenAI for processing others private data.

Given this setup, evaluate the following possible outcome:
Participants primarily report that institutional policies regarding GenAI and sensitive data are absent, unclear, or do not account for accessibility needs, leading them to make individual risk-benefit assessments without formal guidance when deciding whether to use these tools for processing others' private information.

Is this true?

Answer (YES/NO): YES